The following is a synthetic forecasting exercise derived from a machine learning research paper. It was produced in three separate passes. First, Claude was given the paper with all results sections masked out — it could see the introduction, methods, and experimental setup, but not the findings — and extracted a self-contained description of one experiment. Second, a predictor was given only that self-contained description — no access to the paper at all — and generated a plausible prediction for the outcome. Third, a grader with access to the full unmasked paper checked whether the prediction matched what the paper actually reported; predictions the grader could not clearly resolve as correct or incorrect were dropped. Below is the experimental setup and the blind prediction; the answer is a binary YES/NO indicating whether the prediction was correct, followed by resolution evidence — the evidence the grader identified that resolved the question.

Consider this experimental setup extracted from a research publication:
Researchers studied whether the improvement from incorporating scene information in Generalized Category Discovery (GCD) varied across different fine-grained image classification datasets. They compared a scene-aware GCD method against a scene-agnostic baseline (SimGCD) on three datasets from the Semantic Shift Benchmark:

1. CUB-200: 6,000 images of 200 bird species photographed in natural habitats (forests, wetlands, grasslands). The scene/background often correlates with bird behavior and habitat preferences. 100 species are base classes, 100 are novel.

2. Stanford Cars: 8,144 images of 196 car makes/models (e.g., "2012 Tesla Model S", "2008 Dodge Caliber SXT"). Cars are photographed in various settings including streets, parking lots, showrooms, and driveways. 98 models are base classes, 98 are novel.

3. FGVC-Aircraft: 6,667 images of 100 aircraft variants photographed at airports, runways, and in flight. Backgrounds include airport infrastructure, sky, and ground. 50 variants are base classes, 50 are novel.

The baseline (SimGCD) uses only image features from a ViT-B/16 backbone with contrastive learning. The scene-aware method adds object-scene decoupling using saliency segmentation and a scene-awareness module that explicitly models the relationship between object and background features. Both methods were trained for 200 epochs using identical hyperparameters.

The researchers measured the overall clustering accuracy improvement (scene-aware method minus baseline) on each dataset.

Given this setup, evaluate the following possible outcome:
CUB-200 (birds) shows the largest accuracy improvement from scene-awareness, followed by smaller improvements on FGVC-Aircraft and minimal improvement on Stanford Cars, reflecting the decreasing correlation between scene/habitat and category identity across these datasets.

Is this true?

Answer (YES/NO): NO